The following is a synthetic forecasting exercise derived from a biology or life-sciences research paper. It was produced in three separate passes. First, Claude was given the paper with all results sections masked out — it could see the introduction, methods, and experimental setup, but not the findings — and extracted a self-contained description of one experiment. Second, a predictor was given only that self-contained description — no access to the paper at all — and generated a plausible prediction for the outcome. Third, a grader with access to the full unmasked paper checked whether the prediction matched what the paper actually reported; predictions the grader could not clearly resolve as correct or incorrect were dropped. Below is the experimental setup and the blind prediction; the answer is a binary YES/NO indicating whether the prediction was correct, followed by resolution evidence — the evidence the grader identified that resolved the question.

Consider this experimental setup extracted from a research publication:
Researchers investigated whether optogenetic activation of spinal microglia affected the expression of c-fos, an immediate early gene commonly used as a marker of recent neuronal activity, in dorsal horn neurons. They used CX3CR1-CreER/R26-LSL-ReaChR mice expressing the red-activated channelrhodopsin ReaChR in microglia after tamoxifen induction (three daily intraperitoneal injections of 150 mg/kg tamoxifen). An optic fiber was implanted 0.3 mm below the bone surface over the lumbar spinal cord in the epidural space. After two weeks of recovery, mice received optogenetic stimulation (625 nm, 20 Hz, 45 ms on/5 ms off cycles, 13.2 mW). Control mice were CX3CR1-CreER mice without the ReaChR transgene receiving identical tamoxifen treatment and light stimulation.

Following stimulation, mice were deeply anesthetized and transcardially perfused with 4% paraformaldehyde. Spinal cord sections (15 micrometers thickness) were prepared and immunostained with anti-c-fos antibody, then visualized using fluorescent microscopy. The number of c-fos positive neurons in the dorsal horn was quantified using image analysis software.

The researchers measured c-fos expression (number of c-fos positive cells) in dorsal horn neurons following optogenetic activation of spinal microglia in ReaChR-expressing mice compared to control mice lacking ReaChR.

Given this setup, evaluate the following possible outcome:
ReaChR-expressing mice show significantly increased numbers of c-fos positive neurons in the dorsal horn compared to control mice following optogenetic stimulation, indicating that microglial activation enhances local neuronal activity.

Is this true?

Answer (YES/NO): YES